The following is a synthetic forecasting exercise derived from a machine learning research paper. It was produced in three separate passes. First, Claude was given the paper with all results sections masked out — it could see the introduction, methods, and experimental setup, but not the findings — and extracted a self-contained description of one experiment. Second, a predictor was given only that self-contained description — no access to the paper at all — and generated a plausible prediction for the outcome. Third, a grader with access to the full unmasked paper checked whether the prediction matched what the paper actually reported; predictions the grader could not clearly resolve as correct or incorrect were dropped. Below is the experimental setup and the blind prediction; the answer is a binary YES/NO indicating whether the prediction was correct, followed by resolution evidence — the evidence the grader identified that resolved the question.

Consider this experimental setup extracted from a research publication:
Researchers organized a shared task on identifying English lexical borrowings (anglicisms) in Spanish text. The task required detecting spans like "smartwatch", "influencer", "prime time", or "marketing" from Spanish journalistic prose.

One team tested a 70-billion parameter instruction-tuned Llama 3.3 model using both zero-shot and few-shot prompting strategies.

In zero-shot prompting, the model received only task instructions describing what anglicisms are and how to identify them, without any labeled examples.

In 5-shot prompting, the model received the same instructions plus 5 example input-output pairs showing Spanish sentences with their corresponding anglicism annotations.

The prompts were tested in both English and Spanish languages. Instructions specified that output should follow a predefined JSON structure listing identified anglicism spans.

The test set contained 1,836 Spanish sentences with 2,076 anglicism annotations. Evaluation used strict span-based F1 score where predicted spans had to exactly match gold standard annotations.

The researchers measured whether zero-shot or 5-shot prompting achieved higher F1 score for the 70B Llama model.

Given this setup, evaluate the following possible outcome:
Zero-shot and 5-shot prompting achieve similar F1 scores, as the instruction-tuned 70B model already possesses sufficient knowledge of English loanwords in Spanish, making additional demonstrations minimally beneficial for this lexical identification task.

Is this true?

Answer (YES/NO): NO